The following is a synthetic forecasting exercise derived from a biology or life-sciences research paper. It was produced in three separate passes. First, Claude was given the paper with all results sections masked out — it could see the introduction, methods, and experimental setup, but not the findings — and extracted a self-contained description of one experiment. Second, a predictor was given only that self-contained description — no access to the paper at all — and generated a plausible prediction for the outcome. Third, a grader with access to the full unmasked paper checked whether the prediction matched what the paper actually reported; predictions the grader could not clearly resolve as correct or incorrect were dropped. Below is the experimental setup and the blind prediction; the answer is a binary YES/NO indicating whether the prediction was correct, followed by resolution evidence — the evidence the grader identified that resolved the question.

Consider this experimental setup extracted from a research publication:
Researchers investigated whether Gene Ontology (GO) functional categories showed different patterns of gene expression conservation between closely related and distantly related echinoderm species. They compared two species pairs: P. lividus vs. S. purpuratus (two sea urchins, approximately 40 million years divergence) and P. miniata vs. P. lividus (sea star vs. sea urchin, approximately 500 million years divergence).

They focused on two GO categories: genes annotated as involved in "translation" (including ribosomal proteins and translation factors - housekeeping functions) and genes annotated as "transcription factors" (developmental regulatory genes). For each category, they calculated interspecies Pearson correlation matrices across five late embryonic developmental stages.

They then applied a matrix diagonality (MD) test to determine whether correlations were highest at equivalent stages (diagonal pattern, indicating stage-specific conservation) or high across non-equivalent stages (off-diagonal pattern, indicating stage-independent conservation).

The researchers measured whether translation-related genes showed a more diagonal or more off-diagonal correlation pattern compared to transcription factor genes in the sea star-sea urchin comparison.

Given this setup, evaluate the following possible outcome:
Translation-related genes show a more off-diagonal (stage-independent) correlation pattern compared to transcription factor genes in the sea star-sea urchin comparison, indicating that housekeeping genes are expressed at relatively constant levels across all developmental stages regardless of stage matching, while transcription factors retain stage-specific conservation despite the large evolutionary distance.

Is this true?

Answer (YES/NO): YES